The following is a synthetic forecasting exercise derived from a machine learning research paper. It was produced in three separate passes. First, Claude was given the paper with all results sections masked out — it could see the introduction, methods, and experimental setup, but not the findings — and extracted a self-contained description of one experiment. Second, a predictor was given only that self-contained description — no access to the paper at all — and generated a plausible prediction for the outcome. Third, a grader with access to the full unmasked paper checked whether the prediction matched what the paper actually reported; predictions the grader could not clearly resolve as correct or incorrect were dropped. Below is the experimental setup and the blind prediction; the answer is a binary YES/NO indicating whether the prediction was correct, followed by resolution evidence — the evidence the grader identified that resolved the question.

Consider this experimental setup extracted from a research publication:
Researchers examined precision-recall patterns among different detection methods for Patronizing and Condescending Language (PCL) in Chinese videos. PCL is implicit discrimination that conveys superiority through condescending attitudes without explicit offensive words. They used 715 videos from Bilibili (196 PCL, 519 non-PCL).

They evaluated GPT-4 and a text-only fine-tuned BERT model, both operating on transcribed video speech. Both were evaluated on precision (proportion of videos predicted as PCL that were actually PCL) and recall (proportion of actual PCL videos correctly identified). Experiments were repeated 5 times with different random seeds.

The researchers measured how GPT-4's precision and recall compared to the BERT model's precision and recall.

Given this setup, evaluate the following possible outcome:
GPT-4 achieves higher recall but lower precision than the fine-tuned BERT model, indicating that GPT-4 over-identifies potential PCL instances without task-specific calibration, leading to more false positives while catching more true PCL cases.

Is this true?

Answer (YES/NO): NO